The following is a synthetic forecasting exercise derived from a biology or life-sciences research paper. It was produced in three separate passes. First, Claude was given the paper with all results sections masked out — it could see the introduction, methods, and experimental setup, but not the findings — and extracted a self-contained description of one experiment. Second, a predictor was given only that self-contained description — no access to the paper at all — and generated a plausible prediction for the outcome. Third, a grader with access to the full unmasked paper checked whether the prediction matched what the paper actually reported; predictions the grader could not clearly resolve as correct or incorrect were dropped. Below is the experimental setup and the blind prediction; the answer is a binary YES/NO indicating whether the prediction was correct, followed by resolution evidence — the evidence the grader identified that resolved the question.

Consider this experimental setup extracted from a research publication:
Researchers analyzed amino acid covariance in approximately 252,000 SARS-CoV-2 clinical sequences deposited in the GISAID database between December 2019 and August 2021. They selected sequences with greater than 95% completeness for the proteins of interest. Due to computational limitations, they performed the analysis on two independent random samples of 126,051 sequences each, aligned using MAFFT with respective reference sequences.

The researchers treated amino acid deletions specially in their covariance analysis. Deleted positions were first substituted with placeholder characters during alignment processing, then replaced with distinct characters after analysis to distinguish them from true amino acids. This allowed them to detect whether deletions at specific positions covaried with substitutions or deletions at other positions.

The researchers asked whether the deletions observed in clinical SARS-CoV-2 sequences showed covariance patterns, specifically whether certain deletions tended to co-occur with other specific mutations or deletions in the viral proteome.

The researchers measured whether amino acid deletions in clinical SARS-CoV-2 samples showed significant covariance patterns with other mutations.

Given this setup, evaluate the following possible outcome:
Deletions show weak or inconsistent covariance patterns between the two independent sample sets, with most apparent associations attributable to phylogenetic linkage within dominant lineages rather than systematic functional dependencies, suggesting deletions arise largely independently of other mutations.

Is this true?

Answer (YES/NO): NO